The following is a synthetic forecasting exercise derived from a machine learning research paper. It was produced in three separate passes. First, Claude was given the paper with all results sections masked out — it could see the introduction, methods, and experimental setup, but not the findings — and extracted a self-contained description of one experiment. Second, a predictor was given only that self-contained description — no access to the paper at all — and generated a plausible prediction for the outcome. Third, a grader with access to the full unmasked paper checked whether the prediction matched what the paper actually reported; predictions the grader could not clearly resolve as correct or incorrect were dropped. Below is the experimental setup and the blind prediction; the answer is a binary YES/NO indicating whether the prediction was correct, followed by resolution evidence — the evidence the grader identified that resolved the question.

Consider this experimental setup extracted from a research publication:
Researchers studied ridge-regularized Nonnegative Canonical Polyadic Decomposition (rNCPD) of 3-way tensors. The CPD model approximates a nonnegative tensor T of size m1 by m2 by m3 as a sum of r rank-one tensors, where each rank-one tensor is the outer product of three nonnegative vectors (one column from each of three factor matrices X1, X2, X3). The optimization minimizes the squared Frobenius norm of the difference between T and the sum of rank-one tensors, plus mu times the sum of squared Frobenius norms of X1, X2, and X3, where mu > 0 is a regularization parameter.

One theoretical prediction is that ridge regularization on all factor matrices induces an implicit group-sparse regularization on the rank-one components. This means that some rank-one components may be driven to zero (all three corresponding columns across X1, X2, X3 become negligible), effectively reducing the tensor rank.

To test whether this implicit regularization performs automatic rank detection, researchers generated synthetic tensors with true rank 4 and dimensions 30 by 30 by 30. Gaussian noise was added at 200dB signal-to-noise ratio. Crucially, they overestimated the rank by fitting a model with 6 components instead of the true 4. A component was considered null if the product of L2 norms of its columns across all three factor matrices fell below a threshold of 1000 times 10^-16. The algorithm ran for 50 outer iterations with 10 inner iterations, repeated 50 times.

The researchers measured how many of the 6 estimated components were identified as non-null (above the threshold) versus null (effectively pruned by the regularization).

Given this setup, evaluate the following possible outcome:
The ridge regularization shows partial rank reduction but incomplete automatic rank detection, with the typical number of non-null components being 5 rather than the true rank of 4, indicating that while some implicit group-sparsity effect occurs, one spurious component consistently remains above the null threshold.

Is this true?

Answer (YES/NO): NO